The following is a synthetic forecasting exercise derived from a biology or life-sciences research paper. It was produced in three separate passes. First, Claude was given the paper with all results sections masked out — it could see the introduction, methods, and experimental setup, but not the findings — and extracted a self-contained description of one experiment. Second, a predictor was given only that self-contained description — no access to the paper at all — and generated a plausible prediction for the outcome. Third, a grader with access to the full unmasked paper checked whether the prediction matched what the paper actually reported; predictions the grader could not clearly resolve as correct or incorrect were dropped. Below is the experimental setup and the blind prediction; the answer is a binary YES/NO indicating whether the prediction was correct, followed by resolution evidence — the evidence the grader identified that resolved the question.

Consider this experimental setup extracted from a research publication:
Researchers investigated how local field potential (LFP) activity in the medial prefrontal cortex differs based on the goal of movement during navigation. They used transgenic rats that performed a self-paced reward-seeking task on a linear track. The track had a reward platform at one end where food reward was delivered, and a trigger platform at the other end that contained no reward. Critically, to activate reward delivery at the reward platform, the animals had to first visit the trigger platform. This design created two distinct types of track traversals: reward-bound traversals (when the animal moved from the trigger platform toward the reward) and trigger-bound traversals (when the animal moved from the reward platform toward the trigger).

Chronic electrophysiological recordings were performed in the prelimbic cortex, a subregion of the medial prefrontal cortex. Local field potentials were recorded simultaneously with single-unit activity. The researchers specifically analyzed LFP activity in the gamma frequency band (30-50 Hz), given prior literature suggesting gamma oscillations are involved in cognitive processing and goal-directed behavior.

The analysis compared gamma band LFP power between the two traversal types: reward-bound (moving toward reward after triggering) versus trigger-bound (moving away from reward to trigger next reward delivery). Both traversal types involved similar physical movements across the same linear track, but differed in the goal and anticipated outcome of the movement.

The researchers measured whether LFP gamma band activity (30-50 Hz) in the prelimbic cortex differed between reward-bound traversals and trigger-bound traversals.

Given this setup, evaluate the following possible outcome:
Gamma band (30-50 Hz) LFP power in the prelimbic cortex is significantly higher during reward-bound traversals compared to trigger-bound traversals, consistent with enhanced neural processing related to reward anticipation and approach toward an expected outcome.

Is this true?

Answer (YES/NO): YES